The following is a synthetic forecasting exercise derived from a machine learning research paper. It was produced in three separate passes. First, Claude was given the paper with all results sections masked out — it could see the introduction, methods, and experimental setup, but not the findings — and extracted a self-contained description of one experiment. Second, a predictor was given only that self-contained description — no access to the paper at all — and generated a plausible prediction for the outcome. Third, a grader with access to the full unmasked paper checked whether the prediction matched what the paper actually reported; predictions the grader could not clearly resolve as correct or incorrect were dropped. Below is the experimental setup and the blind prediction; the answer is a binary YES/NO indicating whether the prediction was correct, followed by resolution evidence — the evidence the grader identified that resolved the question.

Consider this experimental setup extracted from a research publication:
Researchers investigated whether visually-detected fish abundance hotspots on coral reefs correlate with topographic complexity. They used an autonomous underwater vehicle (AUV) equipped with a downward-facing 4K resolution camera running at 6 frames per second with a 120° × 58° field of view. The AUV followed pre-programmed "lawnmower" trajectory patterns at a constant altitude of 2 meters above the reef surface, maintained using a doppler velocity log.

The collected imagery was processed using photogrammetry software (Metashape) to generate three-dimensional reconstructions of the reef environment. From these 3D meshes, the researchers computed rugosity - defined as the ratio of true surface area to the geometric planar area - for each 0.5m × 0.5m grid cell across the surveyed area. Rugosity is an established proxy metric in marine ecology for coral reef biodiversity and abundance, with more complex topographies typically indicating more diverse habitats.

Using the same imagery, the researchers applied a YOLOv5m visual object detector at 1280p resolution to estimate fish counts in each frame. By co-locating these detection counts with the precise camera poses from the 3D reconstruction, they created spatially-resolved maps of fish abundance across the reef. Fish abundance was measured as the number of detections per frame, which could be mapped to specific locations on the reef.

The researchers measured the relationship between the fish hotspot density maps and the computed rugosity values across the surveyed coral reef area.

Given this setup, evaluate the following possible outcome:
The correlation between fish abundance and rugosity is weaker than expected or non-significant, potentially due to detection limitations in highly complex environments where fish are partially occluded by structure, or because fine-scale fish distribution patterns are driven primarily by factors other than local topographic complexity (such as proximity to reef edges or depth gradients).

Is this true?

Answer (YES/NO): NO